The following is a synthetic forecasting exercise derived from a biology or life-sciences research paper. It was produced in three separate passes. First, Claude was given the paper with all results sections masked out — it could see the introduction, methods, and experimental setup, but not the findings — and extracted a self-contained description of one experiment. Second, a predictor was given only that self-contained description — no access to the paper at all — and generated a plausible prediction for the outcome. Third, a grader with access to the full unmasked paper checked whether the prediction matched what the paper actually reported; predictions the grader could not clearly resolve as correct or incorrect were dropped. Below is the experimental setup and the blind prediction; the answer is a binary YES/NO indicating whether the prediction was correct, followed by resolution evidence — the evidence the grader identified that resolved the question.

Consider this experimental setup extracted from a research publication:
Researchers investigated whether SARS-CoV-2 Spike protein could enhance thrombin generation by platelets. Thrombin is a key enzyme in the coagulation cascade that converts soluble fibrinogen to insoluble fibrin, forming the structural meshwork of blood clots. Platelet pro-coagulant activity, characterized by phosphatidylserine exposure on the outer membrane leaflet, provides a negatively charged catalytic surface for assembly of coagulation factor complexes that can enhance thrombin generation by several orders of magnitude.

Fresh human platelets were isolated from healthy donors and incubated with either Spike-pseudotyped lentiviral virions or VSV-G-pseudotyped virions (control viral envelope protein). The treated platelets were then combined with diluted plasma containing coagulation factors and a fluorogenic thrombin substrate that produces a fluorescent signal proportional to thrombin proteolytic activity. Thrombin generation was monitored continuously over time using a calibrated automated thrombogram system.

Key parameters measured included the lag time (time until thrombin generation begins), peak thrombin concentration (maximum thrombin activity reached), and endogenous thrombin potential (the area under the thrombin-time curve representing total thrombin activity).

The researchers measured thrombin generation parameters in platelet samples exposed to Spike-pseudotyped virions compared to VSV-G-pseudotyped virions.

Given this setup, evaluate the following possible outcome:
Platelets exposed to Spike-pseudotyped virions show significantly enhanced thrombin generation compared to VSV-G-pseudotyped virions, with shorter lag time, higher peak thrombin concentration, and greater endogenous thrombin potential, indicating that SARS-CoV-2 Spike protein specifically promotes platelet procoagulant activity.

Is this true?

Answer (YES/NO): NO